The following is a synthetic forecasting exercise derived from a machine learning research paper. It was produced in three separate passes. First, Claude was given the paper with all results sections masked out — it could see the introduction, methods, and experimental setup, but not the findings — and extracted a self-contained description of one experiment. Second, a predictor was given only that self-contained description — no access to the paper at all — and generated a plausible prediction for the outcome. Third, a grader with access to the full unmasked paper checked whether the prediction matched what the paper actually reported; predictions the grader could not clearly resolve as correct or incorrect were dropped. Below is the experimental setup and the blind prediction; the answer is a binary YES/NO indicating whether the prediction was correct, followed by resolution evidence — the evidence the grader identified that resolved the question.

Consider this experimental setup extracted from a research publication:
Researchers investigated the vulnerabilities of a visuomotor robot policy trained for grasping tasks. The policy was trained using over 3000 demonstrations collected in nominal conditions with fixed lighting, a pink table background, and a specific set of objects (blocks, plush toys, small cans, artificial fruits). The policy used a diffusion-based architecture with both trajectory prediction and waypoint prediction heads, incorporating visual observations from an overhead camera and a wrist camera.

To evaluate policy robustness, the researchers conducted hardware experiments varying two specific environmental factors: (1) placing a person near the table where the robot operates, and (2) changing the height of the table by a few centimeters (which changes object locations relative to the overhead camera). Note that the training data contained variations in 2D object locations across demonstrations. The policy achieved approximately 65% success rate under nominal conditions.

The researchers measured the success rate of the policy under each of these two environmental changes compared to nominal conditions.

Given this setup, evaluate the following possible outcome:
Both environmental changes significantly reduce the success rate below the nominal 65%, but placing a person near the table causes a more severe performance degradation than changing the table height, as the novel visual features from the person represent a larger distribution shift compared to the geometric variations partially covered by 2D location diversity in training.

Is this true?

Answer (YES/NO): NO